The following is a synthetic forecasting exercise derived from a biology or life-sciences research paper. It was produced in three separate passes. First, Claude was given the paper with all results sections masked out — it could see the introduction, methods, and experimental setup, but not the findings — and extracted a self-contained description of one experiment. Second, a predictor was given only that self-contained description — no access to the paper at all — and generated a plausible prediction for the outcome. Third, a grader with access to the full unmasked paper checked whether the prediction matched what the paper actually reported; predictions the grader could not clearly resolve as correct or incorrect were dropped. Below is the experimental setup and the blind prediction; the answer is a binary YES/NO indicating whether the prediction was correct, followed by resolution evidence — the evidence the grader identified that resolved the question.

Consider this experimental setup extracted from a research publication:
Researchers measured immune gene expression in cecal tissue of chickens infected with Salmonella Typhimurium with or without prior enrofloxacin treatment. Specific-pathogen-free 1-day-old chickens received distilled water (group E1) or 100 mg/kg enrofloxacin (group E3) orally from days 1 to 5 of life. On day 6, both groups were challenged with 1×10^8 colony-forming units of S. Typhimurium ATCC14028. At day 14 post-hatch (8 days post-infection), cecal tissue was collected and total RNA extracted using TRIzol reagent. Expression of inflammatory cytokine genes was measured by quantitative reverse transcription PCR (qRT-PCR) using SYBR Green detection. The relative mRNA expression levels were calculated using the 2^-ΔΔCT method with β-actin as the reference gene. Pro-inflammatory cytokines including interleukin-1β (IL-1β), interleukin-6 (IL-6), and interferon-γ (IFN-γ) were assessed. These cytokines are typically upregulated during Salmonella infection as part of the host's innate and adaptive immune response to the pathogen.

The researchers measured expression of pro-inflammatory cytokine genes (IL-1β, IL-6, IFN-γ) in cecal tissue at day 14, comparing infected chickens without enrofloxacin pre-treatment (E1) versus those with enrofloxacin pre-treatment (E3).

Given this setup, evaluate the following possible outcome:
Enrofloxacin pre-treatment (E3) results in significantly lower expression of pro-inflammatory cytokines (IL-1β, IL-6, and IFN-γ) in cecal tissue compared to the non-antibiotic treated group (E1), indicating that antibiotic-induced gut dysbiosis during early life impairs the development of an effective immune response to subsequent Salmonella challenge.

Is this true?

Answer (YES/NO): NO